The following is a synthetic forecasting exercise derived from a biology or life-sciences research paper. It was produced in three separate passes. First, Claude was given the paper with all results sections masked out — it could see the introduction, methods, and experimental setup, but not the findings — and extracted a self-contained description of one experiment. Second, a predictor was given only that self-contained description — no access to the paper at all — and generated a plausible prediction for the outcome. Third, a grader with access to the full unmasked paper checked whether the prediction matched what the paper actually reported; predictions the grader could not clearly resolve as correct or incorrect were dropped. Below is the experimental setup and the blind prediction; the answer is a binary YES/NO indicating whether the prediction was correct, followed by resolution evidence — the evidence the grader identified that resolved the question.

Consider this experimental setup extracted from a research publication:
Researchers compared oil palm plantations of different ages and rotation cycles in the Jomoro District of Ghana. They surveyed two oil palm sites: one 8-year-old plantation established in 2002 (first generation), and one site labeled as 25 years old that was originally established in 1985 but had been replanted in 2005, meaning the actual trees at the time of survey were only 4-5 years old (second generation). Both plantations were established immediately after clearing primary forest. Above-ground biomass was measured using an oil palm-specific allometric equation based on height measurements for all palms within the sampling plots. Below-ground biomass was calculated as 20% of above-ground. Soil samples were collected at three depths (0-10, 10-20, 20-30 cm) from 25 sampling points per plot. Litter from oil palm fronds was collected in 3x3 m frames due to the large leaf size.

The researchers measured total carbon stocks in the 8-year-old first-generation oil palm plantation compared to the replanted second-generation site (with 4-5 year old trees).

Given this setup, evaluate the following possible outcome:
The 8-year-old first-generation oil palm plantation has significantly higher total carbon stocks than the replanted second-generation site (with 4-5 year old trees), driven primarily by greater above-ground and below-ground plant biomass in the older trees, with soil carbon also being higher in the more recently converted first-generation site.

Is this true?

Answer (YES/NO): NO